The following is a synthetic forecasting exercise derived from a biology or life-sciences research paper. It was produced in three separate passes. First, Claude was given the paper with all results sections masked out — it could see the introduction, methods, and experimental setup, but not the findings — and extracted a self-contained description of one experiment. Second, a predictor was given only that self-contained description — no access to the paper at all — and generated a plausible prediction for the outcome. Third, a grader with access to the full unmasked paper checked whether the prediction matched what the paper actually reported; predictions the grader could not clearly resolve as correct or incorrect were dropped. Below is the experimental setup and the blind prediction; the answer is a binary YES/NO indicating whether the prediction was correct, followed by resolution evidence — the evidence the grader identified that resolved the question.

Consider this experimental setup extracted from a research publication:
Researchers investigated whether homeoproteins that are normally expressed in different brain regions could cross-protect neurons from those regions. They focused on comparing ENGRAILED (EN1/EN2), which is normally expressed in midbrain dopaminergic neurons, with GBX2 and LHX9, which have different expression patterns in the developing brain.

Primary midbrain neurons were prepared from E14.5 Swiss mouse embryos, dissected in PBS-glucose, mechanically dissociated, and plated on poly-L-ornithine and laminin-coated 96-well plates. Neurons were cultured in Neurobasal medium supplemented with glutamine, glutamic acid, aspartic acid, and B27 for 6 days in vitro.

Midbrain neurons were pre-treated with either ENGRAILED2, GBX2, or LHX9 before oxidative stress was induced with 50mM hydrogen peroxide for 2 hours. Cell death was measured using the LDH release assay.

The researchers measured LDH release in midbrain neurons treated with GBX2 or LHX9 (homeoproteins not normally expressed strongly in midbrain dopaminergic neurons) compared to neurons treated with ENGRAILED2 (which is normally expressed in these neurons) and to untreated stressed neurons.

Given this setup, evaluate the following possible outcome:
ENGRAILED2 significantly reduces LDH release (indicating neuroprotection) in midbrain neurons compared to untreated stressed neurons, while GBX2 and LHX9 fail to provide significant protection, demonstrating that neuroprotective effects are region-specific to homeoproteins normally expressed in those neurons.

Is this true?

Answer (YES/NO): NO